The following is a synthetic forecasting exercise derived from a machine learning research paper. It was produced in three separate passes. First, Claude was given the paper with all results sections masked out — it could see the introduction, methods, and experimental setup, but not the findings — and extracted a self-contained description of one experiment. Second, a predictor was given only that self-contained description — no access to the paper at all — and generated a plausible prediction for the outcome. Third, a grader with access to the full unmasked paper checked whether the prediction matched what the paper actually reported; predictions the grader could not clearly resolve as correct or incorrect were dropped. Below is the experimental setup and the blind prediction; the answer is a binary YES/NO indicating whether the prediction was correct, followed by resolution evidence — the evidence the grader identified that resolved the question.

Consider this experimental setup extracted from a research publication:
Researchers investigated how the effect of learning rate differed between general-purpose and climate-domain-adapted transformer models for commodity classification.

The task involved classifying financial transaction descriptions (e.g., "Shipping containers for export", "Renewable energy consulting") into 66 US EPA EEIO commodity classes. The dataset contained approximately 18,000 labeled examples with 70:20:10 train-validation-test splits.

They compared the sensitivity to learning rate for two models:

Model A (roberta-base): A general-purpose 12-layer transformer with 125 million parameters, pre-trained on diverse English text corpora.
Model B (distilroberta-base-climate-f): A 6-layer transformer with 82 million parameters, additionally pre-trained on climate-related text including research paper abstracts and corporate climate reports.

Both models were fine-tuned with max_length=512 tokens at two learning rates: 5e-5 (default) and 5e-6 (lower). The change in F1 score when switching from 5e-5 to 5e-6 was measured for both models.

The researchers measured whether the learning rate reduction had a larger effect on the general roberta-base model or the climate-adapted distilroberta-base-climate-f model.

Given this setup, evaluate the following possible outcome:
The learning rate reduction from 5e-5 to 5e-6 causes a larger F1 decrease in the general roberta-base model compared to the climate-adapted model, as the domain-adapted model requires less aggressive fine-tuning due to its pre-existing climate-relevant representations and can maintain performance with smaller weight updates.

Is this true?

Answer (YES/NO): NO